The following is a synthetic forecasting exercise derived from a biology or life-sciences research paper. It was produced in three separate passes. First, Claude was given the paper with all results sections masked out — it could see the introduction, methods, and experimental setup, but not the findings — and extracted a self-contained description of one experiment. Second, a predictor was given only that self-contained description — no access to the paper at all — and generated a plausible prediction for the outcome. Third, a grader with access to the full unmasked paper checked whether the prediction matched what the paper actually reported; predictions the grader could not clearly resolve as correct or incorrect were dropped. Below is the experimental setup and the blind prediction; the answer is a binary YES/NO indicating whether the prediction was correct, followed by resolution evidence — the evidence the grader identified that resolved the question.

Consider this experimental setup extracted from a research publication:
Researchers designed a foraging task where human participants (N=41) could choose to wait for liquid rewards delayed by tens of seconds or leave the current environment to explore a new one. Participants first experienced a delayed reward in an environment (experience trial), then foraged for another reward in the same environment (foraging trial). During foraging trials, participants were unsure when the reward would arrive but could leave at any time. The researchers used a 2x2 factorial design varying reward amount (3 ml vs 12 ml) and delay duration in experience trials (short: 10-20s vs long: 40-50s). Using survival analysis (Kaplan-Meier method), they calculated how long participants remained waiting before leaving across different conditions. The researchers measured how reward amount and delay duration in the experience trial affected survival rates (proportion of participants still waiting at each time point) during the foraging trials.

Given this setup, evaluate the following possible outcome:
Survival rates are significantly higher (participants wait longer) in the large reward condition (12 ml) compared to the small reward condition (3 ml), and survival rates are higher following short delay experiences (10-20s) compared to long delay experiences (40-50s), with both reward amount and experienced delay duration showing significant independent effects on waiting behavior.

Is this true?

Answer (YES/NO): YES